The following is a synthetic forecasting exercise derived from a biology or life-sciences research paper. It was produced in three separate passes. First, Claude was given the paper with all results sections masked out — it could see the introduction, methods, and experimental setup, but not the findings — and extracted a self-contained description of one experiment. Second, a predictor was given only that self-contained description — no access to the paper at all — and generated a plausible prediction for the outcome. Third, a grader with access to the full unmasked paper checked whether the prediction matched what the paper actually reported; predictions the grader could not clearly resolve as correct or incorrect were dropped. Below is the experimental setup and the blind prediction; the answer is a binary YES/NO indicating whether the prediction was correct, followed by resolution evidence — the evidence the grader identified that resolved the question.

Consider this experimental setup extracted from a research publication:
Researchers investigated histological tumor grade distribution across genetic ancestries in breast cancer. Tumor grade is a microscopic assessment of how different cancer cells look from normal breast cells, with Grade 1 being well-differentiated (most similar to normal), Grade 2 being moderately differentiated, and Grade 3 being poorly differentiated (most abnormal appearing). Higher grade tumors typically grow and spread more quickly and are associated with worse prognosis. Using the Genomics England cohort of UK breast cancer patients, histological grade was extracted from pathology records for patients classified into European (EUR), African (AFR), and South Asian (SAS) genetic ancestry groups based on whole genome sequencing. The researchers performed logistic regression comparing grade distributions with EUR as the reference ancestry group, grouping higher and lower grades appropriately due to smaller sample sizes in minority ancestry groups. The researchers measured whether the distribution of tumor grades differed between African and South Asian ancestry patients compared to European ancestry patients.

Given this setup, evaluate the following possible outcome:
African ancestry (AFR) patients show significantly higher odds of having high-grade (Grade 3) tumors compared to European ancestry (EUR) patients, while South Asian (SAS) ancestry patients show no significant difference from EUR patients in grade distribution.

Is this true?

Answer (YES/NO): YES